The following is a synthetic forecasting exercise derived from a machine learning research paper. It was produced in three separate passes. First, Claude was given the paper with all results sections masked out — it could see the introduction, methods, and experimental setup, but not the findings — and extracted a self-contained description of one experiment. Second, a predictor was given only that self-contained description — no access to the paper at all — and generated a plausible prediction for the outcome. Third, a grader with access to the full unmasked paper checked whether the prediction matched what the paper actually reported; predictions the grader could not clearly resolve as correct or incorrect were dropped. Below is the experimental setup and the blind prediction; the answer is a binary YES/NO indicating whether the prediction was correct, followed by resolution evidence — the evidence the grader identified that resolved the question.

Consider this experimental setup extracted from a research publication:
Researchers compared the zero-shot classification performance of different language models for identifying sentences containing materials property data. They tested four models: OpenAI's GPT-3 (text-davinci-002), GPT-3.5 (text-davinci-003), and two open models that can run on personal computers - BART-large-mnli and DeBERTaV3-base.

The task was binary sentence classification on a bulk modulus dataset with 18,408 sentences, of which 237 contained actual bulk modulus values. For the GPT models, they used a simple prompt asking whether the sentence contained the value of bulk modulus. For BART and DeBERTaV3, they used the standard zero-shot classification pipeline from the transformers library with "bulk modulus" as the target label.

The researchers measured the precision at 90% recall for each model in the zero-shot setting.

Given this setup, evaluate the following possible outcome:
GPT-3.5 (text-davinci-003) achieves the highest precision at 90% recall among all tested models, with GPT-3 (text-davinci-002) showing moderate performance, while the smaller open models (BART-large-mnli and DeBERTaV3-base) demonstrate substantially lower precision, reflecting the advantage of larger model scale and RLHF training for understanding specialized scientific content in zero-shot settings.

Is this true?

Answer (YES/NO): NO